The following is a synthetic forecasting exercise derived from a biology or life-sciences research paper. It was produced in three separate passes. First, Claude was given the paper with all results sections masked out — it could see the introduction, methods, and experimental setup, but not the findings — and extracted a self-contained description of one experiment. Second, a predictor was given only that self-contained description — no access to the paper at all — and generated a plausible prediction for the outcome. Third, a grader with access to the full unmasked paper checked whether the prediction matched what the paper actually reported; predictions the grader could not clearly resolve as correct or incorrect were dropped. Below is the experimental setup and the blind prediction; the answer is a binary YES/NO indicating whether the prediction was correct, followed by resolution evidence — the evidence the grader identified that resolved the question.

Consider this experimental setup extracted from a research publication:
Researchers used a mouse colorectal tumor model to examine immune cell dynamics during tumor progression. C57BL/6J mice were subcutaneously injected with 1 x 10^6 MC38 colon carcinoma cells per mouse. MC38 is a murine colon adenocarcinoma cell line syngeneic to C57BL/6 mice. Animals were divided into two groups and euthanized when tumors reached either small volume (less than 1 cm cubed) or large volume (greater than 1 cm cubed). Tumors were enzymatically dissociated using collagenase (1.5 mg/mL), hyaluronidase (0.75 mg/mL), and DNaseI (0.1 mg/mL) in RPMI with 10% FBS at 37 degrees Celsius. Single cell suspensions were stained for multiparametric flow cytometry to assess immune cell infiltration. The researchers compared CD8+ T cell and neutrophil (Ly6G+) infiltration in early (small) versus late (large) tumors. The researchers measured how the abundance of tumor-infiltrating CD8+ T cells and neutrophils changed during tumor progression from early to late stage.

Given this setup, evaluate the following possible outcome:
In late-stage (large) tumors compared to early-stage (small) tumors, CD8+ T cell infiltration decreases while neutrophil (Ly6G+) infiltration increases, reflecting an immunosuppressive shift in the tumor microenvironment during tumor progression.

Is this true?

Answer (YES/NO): NO